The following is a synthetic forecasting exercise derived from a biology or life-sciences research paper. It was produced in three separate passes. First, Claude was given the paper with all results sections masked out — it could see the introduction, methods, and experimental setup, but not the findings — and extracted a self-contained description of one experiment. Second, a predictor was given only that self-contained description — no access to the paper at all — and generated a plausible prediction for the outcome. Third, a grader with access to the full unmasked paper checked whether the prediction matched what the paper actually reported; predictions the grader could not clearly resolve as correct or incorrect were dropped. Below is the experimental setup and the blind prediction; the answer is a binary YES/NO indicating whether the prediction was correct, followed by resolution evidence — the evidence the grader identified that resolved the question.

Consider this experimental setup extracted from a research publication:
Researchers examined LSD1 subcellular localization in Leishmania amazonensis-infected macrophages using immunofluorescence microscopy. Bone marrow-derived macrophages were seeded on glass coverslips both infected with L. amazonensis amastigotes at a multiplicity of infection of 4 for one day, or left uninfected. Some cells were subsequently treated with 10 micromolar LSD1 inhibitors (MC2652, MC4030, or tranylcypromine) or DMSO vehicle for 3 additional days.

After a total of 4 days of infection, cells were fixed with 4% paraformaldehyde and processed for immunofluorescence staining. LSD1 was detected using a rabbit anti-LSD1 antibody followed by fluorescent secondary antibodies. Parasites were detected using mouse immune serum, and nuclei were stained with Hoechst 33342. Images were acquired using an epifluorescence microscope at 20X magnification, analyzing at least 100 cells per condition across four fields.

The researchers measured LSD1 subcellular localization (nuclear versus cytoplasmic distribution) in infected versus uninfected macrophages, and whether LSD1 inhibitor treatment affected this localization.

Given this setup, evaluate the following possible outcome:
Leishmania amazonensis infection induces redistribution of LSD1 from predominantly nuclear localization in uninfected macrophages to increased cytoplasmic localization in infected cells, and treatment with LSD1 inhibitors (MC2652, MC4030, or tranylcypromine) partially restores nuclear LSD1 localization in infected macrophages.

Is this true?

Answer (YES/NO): NO